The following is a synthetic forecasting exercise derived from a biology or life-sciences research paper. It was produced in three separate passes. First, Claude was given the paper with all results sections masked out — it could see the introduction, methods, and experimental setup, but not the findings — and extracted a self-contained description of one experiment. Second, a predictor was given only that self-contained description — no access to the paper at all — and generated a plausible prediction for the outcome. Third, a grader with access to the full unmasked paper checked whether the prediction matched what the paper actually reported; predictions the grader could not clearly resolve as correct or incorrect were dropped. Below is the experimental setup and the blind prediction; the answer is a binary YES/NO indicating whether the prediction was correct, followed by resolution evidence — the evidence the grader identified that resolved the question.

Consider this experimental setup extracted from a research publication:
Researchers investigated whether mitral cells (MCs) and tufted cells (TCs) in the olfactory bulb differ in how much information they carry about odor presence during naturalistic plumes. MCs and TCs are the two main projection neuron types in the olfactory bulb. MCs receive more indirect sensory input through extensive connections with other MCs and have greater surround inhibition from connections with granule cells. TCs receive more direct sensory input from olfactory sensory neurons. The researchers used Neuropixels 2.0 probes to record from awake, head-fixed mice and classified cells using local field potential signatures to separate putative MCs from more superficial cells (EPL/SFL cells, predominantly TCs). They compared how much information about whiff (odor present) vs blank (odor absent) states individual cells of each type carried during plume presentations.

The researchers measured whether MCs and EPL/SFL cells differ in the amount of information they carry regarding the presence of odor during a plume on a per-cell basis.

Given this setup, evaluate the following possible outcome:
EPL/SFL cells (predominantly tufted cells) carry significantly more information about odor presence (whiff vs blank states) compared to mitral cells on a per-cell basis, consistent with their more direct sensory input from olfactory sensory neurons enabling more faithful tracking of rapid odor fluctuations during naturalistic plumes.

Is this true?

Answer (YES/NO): NO